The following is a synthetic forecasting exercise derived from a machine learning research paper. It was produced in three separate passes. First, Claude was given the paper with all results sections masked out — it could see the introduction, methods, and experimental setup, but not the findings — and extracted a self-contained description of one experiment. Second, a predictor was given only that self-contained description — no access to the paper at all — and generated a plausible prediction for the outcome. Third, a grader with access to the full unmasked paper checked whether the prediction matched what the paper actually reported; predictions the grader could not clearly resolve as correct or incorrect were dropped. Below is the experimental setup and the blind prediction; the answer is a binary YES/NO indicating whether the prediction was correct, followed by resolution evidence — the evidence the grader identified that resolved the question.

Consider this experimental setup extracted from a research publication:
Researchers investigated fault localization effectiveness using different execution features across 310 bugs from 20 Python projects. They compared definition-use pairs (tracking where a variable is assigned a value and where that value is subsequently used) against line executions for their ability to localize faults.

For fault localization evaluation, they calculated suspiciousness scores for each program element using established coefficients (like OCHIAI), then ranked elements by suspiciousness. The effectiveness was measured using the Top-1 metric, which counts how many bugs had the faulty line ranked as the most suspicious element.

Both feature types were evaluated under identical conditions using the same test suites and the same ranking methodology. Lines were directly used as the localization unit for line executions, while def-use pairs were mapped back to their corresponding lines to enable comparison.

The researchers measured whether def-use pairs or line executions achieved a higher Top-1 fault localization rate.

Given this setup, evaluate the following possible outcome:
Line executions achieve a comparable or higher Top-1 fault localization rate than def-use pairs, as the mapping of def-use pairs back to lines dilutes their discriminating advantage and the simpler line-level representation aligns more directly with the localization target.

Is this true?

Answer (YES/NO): YES